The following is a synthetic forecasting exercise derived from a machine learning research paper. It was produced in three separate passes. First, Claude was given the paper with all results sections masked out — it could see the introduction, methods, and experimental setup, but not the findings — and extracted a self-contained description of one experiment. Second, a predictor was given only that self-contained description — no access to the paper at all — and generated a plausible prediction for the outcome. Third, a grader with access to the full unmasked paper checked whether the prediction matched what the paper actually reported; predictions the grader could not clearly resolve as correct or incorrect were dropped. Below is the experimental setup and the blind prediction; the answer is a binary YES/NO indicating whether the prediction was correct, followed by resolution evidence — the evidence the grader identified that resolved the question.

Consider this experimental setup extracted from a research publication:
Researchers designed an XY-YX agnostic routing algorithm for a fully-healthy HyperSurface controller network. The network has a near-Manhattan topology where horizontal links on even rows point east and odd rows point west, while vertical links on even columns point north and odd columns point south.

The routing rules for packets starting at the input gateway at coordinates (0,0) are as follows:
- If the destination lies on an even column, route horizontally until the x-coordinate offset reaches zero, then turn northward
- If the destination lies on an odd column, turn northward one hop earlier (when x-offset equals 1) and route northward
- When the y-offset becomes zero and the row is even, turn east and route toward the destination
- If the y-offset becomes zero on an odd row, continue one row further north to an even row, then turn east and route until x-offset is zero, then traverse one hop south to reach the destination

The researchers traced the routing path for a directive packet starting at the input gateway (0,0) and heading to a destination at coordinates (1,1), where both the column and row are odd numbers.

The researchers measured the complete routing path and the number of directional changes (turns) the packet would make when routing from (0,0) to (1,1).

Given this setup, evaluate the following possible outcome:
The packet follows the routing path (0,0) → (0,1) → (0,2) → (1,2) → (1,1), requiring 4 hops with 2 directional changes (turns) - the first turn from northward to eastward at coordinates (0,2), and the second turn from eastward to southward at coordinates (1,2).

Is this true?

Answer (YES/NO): YES